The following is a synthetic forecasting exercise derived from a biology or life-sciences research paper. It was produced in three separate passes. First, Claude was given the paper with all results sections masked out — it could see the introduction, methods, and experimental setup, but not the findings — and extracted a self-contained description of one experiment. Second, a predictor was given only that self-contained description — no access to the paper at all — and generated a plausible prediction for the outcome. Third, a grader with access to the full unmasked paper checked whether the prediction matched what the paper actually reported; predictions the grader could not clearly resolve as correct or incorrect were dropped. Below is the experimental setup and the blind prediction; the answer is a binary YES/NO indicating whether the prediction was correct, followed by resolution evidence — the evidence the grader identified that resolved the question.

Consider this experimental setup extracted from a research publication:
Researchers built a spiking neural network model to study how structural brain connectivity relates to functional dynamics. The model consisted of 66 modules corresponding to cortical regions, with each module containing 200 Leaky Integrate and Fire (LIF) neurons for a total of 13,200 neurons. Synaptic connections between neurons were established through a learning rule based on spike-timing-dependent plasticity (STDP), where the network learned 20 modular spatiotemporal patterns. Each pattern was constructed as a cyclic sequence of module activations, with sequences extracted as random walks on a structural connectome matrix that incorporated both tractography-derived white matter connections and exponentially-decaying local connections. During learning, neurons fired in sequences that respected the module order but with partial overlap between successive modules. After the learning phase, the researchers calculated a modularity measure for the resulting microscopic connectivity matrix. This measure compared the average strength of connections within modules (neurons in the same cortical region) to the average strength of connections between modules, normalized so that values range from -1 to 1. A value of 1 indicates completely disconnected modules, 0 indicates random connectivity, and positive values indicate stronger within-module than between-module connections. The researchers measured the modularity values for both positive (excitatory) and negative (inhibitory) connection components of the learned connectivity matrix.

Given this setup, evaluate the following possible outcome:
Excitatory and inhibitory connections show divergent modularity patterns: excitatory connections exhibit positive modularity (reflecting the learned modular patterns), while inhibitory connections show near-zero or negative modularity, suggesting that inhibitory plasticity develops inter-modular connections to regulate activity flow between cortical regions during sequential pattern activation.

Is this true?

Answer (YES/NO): NO